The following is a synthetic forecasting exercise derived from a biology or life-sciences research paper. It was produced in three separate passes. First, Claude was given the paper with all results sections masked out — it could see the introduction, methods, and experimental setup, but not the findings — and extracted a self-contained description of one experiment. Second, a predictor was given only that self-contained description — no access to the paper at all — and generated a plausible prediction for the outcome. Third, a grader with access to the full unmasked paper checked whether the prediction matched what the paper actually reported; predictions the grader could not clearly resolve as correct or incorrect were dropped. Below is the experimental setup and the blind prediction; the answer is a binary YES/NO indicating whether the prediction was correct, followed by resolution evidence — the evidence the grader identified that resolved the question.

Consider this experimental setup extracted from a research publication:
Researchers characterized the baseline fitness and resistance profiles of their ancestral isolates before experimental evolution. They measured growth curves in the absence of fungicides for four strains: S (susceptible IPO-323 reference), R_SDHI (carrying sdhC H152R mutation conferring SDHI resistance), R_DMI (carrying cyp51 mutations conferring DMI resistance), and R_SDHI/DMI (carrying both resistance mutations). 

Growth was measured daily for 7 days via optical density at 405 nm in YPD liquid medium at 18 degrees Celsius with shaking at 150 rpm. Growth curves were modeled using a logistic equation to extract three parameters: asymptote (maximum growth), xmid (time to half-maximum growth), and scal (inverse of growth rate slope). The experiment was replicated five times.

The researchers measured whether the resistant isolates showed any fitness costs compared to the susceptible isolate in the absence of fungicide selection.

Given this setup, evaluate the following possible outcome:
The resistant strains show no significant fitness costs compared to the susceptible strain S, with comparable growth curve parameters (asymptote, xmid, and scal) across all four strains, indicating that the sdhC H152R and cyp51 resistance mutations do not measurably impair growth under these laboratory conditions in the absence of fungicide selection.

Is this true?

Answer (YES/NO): NO